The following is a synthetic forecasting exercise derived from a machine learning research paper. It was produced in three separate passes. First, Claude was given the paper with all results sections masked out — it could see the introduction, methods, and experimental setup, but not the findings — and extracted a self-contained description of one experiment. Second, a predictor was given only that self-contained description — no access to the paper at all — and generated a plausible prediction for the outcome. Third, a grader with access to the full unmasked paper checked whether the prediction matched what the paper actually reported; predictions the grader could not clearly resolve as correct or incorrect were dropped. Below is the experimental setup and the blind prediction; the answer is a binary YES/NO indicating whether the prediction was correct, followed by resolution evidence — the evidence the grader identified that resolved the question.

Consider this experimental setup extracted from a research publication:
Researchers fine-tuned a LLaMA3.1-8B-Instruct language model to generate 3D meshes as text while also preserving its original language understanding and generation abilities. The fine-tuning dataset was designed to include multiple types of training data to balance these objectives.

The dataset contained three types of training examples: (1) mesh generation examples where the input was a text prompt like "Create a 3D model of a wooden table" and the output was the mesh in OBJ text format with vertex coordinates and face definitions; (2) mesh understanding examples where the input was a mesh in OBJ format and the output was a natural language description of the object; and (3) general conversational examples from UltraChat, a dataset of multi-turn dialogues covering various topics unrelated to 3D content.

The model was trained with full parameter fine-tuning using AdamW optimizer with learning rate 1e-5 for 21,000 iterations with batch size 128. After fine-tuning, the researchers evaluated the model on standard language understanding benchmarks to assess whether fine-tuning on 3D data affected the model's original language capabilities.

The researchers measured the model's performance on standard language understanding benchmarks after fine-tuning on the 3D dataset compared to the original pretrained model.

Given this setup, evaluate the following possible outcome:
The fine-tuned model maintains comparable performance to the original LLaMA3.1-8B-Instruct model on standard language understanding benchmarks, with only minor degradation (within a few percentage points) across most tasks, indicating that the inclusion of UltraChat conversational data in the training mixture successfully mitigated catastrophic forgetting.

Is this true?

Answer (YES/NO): YES